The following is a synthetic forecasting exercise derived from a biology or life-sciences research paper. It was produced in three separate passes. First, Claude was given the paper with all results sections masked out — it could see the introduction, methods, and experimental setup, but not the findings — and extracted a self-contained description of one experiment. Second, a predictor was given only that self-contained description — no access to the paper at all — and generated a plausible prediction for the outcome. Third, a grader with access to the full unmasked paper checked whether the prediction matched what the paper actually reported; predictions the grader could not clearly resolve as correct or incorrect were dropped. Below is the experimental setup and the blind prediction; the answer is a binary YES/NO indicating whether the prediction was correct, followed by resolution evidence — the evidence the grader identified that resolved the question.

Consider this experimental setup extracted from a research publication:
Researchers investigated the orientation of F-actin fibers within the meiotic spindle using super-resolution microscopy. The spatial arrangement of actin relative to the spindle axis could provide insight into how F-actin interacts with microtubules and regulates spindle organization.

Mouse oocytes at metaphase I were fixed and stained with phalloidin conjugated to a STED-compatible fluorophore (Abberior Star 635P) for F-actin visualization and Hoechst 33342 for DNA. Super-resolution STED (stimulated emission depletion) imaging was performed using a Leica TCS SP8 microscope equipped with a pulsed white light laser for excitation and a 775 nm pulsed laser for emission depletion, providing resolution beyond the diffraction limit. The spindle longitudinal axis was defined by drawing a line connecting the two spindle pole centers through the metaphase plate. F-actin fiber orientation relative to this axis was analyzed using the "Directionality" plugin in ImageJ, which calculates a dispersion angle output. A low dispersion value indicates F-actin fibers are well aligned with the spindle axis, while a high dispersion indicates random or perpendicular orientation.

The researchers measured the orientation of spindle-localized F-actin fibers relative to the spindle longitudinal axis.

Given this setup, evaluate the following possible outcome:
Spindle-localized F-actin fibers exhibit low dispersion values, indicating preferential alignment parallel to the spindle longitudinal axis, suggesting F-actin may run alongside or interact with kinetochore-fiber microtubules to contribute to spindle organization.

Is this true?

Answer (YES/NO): YES